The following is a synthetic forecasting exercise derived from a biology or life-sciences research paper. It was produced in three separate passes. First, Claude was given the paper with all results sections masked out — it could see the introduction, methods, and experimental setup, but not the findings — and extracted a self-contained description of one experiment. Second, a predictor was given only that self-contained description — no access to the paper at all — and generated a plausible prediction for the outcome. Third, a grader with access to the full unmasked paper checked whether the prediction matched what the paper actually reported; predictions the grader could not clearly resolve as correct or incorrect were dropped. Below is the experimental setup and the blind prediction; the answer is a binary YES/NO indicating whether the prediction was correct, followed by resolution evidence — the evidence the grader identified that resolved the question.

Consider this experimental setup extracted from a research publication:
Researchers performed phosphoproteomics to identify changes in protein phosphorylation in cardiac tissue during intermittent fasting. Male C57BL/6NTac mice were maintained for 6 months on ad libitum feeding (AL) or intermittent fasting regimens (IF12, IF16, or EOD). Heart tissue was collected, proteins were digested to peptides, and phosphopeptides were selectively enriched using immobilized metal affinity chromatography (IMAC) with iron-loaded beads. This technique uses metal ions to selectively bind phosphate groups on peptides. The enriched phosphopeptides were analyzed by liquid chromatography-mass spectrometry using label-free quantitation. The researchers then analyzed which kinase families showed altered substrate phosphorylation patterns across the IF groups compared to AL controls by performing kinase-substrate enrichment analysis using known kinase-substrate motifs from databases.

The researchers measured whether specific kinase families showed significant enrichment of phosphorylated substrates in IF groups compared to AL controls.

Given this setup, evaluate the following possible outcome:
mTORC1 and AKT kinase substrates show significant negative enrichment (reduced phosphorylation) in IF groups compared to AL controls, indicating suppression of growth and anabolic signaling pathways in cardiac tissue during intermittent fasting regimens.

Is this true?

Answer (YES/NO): NO